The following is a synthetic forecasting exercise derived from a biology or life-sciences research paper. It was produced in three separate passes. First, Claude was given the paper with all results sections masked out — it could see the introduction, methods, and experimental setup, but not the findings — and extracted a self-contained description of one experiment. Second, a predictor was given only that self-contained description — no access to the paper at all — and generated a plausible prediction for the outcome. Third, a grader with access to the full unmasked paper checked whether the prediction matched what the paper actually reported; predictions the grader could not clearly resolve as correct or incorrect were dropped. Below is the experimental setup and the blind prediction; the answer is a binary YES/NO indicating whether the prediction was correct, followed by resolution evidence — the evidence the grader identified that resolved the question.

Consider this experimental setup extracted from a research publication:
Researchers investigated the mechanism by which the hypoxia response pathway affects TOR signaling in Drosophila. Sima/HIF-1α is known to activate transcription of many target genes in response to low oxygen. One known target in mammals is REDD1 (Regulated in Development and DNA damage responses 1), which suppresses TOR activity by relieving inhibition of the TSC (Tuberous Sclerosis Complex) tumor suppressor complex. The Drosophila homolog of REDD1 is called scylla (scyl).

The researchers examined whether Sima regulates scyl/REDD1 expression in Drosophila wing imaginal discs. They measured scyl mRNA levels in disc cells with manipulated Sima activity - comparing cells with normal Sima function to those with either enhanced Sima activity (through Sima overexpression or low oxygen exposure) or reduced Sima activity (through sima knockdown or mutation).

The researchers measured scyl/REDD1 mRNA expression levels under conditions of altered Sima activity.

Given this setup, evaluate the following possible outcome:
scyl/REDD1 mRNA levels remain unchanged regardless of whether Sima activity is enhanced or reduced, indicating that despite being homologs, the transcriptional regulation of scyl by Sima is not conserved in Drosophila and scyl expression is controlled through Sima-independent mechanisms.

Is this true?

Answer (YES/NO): NO